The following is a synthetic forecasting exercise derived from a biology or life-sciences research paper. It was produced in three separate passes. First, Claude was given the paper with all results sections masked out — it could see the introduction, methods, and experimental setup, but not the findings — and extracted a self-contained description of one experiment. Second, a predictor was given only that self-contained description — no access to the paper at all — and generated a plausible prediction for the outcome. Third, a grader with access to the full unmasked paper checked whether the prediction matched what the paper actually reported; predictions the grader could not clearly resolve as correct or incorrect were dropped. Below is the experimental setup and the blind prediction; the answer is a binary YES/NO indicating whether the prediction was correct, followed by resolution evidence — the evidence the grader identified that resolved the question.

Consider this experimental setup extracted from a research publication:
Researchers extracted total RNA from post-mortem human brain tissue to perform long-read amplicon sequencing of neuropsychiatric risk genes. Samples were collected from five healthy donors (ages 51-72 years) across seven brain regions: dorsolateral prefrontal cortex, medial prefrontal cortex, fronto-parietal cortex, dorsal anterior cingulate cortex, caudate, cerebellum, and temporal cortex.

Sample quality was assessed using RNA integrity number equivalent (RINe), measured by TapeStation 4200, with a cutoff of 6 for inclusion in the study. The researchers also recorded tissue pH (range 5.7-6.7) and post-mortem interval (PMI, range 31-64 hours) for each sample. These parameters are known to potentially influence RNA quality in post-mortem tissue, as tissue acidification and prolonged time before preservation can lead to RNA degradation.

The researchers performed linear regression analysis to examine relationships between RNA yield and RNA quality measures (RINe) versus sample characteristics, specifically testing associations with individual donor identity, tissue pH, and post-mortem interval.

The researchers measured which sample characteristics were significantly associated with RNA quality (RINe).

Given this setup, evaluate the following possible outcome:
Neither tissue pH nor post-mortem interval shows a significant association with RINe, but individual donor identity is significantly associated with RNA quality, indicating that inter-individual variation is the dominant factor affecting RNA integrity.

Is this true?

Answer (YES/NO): NO